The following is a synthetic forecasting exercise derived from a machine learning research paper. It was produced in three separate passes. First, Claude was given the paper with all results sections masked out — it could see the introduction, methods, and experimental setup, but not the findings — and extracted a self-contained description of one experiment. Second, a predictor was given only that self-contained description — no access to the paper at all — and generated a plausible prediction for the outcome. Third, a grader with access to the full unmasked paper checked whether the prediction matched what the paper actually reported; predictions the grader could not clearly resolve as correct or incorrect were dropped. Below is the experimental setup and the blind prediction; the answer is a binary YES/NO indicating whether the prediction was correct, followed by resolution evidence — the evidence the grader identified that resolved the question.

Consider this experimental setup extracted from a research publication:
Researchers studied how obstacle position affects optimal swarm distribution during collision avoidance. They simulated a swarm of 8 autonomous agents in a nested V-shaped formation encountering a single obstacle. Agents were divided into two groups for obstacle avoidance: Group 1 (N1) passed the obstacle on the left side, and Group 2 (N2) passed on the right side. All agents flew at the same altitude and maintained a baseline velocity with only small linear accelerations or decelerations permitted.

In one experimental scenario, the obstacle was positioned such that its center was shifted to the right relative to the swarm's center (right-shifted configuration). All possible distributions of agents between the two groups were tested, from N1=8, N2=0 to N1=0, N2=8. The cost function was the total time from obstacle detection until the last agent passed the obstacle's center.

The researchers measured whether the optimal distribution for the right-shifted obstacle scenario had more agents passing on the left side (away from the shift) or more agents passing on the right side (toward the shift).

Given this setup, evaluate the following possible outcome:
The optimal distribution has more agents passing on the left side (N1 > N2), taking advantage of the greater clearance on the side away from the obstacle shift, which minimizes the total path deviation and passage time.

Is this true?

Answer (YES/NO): NO